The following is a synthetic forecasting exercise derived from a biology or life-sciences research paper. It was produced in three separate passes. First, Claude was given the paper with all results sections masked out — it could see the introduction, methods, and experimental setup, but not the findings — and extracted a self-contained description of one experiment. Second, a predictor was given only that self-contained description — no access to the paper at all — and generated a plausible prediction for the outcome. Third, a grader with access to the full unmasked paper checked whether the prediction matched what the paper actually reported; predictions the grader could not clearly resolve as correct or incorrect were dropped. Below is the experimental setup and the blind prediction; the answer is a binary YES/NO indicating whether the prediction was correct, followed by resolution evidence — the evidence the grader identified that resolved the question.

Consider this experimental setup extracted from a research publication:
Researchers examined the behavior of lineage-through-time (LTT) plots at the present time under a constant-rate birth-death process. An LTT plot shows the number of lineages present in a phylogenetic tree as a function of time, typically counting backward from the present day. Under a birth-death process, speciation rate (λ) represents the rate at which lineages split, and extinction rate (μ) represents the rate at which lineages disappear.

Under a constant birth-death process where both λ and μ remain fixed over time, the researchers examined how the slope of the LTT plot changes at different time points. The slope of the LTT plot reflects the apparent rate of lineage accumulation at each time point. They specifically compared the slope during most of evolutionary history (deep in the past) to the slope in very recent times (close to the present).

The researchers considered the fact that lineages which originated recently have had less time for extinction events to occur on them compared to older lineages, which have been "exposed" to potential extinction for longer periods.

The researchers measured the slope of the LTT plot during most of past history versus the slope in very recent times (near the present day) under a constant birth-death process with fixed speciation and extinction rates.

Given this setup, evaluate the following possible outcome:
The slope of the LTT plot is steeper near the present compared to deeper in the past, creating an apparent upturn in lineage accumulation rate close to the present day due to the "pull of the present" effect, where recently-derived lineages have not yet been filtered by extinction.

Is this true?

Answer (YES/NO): YES